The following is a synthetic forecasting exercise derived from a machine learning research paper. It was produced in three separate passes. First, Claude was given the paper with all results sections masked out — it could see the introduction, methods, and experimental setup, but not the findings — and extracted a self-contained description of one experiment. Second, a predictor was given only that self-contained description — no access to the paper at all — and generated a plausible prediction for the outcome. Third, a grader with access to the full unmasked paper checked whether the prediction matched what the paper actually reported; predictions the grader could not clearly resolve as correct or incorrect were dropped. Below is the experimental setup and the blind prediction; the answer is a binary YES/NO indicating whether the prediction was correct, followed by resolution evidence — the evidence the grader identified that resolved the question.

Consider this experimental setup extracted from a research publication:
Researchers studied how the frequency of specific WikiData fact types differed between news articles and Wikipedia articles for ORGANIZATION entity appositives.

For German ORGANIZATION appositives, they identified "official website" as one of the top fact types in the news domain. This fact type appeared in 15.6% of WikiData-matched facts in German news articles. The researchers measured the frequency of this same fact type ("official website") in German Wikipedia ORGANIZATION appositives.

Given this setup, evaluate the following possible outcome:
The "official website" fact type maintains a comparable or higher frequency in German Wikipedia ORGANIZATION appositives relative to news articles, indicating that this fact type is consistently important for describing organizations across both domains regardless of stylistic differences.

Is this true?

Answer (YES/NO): NO